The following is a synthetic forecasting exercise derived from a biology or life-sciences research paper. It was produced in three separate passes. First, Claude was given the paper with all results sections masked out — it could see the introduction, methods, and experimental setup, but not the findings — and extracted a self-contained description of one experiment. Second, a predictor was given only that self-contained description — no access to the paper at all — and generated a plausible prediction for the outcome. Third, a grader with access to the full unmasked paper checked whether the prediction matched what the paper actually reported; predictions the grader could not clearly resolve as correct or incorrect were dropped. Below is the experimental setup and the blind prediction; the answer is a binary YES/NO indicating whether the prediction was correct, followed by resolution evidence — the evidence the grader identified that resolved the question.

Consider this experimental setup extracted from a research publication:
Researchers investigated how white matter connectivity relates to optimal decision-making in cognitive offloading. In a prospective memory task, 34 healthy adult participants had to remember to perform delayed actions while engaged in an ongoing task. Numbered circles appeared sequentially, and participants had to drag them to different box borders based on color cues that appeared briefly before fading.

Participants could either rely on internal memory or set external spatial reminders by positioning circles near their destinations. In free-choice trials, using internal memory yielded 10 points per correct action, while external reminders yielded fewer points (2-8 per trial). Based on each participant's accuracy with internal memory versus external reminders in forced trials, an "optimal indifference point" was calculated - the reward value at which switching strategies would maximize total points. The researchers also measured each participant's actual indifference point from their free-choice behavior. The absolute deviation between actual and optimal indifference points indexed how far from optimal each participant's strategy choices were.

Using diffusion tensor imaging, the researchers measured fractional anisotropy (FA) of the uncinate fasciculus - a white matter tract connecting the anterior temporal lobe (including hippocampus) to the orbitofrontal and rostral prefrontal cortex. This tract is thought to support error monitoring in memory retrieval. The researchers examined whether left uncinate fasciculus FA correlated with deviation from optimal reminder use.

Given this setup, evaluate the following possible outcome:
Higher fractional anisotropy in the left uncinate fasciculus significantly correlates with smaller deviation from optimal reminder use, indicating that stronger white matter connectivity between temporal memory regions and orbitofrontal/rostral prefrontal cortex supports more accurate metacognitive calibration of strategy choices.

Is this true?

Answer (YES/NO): YES